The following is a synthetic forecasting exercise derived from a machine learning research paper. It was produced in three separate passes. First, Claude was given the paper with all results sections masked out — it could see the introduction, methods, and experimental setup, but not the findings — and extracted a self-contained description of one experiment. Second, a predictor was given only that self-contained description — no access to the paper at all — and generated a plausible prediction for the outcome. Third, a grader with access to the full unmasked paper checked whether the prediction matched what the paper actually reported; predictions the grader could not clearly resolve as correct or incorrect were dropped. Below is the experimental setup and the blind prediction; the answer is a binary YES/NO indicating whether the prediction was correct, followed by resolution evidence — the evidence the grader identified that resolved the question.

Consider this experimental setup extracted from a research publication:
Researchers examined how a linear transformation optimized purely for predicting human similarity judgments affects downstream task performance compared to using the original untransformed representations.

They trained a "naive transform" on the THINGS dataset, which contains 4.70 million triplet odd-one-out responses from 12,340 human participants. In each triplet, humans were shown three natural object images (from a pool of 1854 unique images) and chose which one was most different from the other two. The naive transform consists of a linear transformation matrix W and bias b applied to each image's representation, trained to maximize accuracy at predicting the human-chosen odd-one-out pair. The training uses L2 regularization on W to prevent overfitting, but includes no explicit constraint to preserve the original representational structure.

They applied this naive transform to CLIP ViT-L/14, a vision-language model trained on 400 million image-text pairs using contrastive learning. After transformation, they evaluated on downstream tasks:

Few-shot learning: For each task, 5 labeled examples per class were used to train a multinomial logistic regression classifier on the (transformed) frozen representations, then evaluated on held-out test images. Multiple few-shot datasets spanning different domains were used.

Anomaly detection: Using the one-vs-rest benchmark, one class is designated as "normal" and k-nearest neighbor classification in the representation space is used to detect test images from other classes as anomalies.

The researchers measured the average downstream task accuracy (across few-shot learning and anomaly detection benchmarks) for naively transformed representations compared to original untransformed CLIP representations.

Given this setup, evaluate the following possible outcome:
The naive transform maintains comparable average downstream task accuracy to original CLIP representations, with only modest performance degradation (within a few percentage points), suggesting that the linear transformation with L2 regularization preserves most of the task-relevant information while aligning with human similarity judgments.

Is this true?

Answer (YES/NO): NO